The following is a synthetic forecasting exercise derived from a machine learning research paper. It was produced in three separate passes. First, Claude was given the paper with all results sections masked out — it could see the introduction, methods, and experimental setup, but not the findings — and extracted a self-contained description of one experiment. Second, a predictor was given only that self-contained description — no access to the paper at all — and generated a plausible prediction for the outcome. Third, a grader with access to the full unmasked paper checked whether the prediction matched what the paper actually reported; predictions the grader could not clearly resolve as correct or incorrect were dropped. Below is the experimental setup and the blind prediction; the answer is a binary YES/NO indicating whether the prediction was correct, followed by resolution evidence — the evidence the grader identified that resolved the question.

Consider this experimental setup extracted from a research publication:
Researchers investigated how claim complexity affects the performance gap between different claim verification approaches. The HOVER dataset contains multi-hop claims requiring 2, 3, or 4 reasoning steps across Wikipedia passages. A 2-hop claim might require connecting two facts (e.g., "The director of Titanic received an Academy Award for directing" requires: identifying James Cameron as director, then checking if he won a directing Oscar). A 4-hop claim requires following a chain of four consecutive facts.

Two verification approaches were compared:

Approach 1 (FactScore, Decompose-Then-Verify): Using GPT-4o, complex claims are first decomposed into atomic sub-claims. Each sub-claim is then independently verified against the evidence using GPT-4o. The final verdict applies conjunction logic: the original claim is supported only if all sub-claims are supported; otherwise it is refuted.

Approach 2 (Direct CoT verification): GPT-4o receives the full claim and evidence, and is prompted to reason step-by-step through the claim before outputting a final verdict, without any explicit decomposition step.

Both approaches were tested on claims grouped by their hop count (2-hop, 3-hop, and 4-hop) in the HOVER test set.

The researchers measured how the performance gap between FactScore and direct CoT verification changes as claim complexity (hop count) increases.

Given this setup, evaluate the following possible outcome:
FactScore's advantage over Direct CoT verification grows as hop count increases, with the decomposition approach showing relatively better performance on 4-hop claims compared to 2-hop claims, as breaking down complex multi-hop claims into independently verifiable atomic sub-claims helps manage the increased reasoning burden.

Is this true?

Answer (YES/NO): NO